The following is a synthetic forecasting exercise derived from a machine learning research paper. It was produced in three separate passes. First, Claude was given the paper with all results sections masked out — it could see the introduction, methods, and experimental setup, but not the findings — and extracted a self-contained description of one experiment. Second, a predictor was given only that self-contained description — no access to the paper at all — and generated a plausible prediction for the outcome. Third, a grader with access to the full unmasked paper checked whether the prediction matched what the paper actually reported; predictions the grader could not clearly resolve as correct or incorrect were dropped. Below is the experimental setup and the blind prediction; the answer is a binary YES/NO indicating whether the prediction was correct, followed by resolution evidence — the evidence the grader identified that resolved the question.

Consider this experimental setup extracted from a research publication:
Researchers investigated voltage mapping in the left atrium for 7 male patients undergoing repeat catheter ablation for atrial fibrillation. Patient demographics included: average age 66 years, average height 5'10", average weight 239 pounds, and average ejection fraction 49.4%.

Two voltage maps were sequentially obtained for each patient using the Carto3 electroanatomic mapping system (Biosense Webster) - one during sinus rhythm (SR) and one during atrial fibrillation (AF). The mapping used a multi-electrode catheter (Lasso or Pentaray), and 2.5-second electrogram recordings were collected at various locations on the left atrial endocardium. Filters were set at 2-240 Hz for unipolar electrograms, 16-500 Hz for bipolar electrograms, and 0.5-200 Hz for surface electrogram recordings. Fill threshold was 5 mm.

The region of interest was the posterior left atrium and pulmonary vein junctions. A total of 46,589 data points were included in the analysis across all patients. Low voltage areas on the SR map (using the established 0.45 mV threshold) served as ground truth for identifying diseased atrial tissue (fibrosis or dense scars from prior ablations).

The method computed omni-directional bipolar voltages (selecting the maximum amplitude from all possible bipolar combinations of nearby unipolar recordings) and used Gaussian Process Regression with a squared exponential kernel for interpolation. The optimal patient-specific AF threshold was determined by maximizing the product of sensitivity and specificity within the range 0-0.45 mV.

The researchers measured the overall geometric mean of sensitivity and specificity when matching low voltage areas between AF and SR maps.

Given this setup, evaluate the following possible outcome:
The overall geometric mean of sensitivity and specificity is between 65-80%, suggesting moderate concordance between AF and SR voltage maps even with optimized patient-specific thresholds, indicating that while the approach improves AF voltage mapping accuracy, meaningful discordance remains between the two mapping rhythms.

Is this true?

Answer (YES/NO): YES